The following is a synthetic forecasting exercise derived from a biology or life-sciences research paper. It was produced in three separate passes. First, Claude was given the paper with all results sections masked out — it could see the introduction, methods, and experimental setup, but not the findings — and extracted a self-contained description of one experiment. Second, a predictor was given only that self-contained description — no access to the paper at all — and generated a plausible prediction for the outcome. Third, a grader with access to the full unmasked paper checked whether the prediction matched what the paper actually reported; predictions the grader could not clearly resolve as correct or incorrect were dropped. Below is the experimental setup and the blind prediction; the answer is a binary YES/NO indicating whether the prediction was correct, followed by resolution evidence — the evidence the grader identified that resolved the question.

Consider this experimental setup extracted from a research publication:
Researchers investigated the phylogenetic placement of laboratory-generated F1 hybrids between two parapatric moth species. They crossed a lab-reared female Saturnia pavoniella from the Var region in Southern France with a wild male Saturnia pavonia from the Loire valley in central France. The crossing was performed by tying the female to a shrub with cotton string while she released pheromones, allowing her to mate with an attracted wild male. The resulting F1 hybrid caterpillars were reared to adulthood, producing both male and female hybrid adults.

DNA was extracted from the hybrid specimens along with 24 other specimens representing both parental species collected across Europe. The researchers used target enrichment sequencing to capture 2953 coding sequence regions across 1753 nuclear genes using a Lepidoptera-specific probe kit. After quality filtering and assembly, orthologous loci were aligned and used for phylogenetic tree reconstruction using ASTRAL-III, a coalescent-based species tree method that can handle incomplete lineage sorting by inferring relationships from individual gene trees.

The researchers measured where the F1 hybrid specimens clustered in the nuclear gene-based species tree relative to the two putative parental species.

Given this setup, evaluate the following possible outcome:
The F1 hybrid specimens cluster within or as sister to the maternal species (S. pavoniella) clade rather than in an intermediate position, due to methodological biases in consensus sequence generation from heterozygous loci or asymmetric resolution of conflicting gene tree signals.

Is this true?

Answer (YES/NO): NO